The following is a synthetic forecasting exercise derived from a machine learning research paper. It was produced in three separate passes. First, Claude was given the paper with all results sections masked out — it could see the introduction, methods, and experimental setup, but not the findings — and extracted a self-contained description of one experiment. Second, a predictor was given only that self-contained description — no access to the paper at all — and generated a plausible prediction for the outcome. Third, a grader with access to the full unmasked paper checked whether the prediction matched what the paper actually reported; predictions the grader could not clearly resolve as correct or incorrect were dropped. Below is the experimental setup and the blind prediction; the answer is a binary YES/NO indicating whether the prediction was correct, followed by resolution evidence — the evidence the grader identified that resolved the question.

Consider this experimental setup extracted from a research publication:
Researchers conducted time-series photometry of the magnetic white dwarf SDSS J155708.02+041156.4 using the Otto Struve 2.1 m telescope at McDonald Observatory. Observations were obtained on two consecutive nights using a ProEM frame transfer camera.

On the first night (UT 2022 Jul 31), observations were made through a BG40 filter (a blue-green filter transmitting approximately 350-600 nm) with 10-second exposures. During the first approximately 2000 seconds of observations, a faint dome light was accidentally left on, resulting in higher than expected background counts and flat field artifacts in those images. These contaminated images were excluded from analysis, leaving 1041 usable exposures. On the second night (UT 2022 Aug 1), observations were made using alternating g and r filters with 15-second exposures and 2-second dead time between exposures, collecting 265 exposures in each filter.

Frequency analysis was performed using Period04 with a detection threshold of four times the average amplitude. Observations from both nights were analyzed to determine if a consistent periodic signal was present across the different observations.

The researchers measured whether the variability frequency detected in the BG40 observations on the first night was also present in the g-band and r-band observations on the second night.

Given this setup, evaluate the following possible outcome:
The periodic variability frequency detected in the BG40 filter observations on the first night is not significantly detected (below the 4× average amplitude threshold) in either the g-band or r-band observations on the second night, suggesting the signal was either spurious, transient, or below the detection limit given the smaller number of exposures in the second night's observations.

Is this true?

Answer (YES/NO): NO